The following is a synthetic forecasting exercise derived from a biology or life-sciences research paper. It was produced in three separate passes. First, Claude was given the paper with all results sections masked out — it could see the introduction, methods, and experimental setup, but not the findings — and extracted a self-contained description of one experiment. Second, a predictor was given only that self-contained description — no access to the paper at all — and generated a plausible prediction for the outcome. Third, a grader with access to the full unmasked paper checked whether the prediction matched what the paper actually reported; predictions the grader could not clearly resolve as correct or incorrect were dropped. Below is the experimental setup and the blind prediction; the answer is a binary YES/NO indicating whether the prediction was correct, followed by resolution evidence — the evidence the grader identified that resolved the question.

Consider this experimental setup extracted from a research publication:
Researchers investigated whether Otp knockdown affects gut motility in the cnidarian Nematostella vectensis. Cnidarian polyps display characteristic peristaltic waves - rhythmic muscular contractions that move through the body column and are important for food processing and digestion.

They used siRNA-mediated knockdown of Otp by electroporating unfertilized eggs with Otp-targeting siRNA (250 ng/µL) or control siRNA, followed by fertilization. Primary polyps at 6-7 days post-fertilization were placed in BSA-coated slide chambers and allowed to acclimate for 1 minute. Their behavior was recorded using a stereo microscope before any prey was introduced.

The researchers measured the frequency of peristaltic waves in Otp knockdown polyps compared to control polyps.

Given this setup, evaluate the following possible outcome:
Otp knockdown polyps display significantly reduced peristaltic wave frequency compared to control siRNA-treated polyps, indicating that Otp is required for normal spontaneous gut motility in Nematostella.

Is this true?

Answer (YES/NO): NO